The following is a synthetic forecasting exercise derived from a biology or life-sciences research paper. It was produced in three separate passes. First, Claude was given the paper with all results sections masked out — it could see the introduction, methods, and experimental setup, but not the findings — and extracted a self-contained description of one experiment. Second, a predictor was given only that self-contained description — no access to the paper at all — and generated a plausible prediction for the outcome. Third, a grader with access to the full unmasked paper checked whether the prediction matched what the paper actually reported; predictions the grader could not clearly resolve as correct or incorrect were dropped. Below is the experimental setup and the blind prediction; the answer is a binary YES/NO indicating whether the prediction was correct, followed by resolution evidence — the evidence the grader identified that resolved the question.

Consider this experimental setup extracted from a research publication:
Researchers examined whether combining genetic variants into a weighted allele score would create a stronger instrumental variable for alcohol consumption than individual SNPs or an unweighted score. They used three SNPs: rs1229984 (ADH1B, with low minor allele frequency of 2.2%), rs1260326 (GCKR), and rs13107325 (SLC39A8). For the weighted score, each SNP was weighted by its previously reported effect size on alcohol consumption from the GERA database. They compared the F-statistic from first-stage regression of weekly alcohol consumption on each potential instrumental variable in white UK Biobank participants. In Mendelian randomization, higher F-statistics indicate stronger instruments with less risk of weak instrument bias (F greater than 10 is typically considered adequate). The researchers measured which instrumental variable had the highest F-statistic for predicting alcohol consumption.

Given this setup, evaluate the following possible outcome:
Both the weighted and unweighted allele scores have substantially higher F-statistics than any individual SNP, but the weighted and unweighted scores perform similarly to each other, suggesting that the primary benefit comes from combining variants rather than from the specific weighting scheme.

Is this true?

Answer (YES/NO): NO